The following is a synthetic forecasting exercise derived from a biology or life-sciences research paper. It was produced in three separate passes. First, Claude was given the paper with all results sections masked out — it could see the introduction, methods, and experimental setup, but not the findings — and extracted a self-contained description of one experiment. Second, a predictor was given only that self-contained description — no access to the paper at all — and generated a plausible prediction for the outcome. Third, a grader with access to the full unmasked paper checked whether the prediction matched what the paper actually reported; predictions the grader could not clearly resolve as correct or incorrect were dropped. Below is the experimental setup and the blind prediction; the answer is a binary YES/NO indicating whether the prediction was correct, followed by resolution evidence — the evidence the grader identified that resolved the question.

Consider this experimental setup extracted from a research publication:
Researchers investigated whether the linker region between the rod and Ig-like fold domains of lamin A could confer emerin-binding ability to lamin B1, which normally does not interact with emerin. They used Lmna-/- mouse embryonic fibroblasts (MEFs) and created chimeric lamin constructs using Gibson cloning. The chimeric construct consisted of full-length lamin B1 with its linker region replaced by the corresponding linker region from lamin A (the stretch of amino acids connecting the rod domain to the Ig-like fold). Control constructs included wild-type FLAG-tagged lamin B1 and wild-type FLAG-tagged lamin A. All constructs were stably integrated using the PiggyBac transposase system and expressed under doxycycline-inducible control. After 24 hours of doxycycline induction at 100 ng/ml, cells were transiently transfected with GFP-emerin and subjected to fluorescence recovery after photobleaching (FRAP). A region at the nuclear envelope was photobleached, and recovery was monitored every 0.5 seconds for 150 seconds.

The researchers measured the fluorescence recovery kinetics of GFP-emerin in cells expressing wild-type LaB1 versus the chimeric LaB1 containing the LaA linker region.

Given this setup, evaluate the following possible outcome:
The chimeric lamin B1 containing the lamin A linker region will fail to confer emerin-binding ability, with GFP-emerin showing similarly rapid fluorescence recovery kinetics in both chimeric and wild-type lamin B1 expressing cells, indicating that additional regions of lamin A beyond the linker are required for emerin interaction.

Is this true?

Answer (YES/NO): NO